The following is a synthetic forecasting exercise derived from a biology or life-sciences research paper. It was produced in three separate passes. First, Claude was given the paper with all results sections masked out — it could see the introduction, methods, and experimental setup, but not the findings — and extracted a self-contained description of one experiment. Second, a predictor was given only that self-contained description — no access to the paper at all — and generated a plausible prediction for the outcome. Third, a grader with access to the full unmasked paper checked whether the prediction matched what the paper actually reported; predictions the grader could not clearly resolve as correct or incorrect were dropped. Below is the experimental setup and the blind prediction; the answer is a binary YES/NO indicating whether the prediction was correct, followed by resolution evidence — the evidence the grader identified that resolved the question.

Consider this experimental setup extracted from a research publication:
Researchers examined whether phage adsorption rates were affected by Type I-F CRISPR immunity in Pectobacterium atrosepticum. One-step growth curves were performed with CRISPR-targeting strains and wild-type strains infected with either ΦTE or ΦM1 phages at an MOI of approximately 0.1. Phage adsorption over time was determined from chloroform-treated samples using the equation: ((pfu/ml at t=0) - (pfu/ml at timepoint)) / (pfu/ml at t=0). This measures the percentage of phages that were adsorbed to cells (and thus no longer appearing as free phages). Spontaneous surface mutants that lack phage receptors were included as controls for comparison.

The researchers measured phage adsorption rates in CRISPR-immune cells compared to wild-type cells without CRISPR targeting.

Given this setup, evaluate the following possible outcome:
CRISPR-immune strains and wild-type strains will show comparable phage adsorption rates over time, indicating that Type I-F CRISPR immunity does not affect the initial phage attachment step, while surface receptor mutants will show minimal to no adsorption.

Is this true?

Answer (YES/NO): YES